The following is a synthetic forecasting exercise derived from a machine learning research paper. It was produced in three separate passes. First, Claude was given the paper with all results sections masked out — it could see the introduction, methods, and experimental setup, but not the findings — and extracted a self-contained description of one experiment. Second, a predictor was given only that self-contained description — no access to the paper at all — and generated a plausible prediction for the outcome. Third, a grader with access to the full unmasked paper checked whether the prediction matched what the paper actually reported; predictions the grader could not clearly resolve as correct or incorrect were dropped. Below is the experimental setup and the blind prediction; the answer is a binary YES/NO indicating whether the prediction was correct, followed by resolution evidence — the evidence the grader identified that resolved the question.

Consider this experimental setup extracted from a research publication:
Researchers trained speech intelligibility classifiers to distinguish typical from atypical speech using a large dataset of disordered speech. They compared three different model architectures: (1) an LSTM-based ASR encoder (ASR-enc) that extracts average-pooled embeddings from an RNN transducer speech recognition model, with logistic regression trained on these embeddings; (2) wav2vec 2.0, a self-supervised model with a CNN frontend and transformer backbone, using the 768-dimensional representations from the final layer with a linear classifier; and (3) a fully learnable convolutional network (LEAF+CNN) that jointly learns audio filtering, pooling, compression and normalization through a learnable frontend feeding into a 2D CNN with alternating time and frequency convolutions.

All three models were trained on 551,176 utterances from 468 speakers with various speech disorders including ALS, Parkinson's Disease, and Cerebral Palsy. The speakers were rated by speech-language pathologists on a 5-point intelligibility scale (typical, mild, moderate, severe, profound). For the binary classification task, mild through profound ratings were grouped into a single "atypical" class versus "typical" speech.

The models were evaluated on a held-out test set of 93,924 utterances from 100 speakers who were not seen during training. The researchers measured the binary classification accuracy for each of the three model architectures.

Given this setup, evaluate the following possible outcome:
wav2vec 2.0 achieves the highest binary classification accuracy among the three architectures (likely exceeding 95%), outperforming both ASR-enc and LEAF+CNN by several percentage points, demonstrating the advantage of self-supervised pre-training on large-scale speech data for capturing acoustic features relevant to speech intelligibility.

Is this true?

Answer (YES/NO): NO